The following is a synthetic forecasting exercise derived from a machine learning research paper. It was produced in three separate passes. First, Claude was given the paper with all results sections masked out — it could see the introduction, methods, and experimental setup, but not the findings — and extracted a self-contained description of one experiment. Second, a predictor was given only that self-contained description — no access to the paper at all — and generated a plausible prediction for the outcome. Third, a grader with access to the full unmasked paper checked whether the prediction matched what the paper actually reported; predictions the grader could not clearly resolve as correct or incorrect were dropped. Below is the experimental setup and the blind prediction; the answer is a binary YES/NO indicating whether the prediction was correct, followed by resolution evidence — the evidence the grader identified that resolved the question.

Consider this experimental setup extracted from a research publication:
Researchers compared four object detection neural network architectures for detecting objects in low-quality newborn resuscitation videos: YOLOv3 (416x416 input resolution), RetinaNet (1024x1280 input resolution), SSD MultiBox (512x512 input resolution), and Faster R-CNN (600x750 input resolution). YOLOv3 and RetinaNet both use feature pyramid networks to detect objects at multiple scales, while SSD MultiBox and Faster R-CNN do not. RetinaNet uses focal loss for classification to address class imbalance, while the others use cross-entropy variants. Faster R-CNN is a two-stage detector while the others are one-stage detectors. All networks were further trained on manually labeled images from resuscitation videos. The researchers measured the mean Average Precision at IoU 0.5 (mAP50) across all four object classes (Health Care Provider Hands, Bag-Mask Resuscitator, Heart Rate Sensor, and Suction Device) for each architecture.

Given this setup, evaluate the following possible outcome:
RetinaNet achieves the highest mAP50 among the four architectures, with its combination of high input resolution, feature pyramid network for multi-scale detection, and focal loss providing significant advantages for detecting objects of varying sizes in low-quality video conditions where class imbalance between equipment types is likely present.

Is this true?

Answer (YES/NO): YES